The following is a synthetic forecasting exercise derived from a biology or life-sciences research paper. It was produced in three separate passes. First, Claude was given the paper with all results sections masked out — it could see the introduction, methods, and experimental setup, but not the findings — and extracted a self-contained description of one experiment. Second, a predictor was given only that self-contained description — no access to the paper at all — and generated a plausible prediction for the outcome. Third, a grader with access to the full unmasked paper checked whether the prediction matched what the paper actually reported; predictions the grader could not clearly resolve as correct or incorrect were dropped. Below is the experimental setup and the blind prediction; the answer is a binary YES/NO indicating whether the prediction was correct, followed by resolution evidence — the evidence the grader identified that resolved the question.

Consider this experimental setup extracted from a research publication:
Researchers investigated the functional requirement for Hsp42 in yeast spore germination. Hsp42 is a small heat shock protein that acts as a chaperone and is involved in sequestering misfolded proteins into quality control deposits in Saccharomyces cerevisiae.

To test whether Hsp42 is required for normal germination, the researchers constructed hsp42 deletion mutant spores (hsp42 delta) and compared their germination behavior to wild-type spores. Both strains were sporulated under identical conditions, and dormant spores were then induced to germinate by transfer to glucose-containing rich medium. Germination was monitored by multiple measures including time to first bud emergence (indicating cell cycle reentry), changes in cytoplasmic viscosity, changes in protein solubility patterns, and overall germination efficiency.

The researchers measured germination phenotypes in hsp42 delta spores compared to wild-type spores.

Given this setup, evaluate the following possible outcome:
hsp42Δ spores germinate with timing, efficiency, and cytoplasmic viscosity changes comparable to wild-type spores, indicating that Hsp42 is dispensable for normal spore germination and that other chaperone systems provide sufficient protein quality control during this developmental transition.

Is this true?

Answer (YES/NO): NO